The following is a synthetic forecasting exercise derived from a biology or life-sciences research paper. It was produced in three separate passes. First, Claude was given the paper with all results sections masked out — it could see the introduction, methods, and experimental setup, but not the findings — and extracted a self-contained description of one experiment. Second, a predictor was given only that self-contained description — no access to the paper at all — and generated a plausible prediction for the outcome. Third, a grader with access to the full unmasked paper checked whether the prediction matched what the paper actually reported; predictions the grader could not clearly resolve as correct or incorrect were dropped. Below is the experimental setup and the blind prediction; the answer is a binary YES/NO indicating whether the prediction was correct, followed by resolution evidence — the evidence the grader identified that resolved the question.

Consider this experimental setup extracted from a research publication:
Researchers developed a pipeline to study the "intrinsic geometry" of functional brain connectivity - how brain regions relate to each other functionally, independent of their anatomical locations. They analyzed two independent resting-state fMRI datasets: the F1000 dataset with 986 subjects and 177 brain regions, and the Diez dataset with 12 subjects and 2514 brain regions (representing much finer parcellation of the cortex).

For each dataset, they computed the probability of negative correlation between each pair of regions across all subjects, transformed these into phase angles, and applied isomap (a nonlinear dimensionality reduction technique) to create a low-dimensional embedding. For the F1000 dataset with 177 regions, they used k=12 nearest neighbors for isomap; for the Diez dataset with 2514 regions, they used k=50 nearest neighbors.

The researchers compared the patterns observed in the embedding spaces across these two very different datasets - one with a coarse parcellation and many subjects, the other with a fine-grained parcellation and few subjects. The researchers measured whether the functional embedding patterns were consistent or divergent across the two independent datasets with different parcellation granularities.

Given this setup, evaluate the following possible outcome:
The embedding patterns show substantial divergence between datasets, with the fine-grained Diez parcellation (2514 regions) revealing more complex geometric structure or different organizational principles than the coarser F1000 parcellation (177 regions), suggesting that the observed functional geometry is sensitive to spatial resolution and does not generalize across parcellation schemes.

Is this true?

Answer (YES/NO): NO